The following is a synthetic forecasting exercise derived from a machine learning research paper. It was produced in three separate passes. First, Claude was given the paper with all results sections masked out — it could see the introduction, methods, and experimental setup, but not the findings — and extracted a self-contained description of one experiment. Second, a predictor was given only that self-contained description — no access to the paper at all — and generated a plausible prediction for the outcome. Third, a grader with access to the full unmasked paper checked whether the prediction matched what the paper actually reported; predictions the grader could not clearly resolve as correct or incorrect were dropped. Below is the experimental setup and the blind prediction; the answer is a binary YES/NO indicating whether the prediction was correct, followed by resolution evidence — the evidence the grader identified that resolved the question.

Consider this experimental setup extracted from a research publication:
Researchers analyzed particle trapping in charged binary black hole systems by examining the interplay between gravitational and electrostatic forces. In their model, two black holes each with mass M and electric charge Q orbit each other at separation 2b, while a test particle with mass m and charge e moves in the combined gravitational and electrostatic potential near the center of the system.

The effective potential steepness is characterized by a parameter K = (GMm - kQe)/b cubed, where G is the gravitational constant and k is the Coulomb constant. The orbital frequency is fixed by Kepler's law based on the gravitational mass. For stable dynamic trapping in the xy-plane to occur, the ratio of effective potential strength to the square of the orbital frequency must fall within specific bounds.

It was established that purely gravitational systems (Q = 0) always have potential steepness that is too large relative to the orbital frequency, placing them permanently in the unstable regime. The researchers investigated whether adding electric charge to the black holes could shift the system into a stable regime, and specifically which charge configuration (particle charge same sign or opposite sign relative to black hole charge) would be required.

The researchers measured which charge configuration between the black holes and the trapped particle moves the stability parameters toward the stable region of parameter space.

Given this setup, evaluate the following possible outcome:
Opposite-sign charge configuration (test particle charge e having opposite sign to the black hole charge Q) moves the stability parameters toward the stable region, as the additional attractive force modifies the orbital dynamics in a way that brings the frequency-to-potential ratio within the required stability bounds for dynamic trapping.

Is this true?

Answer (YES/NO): NO